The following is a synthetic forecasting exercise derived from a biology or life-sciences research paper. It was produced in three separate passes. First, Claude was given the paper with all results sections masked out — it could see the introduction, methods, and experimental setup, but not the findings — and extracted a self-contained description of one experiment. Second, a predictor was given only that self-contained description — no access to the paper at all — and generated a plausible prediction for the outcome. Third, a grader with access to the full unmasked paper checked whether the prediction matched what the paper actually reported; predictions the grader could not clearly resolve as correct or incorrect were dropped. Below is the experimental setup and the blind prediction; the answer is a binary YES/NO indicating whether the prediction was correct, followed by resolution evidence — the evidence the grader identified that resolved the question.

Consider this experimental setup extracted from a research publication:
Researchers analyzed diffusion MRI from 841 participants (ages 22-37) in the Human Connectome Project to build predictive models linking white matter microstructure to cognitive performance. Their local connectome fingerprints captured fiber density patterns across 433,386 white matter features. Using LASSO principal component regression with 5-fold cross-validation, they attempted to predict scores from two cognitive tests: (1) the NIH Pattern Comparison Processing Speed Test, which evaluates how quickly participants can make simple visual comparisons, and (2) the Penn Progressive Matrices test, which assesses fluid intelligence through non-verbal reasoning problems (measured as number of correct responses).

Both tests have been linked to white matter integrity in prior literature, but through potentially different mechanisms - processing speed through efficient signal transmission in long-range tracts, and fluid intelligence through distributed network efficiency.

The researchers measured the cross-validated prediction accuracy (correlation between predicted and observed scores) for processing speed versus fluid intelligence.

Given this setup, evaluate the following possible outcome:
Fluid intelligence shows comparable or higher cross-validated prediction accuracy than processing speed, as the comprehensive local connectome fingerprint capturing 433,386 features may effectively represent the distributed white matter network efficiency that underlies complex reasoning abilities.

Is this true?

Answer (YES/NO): YES